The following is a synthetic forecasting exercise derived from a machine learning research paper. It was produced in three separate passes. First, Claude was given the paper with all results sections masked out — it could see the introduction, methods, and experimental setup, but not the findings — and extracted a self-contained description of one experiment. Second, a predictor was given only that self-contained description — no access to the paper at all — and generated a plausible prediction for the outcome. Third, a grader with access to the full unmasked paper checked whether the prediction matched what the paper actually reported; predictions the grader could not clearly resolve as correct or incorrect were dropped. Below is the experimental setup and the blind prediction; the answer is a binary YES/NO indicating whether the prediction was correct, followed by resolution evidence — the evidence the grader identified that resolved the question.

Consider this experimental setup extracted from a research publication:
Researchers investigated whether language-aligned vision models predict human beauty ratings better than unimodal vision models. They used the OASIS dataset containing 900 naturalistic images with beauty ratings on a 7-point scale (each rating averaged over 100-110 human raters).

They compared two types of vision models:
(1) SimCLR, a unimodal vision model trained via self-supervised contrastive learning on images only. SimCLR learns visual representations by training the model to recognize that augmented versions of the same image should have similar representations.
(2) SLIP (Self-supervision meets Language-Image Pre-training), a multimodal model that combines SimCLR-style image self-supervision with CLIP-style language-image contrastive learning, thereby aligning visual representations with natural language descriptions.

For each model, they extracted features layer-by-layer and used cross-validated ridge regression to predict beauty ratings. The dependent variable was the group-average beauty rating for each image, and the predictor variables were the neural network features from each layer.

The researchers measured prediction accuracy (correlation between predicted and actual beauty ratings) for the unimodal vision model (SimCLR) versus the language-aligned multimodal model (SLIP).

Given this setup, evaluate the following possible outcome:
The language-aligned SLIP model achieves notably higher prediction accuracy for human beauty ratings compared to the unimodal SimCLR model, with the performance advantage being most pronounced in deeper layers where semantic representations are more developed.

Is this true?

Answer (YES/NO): NO